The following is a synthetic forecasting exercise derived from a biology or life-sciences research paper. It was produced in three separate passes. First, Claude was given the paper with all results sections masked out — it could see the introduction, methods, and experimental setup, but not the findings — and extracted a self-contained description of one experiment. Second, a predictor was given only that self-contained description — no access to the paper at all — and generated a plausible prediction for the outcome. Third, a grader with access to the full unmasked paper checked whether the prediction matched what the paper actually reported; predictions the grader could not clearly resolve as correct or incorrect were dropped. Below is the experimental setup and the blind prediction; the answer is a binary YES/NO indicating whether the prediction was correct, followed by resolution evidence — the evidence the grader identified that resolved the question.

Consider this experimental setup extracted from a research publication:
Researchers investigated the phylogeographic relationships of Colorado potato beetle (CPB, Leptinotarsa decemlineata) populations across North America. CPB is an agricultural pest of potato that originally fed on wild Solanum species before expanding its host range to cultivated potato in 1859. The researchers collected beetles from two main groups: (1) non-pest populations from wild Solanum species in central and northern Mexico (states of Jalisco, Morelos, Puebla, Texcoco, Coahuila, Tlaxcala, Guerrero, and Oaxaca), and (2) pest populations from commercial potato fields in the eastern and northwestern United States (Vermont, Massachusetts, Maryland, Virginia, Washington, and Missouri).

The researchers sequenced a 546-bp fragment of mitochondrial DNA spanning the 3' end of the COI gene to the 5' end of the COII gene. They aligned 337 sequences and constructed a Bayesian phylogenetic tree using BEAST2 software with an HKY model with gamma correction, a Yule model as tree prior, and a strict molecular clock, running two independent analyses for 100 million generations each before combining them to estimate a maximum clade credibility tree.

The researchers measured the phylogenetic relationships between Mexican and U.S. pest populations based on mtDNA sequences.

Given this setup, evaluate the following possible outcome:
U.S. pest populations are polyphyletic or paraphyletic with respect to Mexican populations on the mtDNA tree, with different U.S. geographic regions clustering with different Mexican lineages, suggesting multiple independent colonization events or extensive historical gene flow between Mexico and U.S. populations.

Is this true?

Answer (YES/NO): NO